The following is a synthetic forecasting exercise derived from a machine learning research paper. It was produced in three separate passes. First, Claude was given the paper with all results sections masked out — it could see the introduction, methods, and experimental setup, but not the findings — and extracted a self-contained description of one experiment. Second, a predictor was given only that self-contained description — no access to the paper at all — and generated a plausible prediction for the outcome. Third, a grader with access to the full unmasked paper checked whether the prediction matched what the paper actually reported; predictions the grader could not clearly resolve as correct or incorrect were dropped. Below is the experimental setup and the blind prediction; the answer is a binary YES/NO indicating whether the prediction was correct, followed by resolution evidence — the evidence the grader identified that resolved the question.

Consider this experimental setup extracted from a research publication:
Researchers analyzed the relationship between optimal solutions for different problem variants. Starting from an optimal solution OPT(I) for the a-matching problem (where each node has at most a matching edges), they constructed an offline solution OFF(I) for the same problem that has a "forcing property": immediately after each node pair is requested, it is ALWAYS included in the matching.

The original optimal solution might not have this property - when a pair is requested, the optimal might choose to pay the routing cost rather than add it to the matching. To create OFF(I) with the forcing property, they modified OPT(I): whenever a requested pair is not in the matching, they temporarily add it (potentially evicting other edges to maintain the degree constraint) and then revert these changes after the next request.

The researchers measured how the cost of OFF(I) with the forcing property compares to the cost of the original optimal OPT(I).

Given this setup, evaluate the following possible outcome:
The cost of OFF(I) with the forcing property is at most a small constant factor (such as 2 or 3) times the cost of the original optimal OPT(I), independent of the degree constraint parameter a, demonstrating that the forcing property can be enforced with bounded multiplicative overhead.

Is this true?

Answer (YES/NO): YES